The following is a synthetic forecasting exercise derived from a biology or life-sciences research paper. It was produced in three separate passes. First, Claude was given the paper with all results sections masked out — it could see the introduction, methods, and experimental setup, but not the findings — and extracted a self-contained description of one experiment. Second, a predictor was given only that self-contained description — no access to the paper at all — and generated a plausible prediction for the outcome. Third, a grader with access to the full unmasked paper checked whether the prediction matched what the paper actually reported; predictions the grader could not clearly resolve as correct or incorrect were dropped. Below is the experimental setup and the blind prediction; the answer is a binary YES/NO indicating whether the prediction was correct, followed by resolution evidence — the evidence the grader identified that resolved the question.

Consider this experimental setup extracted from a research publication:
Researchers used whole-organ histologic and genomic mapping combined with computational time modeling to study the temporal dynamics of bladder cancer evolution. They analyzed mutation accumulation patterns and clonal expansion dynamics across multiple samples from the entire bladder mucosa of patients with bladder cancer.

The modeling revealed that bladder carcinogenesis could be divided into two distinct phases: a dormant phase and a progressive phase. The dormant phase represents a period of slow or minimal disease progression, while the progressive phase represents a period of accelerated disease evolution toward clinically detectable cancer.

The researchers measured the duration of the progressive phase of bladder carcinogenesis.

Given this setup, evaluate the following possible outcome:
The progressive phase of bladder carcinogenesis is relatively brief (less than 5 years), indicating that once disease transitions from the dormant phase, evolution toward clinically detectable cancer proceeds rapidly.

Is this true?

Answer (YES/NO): YES